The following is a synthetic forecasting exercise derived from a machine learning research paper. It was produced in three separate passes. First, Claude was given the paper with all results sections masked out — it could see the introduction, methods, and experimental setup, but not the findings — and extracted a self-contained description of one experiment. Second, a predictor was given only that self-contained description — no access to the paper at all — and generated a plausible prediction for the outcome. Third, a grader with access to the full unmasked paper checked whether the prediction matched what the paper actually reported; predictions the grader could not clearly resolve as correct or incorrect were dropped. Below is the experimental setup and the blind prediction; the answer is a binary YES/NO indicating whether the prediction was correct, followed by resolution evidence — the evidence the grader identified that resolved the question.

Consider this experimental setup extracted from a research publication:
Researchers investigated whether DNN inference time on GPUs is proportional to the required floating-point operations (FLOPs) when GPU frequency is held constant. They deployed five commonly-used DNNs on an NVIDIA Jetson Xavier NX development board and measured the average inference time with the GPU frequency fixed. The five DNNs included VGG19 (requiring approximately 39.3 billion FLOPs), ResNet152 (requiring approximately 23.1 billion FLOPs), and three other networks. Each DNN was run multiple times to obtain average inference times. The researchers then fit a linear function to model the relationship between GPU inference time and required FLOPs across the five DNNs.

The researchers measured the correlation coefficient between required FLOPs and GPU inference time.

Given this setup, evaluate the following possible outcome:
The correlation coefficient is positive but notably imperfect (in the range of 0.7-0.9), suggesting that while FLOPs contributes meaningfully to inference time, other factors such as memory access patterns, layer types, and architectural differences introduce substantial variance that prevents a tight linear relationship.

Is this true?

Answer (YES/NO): NO